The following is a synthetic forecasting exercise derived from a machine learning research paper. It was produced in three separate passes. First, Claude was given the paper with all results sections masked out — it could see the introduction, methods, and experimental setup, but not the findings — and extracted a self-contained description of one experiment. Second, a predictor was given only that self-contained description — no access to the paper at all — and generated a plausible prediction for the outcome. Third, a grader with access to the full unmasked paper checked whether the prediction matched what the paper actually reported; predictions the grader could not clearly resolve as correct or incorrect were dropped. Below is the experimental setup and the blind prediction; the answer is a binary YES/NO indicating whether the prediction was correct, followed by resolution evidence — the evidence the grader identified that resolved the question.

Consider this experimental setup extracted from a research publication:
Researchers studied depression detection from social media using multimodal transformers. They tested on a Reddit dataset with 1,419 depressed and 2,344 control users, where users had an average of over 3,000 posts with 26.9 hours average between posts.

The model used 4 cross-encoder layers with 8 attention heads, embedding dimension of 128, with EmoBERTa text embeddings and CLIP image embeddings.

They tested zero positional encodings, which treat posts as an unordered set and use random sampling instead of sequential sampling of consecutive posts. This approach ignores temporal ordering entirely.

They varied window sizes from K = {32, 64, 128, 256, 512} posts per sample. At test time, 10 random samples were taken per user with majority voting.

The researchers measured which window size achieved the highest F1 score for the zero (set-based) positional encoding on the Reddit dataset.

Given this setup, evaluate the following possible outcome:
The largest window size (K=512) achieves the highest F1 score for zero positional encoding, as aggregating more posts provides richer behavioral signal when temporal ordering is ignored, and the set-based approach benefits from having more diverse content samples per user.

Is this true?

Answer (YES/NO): NO